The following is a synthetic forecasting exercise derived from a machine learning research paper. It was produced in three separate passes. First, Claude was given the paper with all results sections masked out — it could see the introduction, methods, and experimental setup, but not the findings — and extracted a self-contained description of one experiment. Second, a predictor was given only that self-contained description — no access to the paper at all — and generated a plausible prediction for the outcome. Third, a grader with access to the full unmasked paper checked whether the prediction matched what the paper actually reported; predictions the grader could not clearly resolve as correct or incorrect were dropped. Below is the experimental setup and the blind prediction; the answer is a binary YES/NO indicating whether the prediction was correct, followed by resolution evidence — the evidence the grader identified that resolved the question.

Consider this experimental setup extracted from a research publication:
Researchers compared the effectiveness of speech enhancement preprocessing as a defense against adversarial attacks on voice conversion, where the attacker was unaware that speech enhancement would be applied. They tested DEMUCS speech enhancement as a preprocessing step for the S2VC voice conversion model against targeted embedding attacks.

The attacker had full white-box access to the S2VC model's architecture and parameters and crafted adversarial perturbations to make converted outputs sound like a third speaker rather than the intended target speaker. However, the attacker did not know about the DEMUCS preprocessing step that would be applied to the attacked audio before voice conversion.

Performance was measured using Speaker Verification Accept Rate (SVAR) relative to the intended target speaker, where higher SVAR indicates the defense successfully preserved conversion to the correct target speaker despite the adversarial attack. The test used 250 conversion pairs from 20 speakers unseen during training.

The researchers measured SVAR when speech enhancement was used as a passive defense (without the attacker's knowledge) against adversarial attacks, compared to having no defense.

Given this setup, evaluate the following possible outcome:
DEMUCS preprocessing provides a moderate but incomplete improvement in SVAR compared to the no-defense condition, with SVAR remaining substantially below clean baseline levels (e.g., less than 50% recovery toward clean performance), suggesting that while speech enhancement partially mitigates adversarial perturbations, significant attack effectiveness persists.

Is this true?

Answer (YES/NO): NO